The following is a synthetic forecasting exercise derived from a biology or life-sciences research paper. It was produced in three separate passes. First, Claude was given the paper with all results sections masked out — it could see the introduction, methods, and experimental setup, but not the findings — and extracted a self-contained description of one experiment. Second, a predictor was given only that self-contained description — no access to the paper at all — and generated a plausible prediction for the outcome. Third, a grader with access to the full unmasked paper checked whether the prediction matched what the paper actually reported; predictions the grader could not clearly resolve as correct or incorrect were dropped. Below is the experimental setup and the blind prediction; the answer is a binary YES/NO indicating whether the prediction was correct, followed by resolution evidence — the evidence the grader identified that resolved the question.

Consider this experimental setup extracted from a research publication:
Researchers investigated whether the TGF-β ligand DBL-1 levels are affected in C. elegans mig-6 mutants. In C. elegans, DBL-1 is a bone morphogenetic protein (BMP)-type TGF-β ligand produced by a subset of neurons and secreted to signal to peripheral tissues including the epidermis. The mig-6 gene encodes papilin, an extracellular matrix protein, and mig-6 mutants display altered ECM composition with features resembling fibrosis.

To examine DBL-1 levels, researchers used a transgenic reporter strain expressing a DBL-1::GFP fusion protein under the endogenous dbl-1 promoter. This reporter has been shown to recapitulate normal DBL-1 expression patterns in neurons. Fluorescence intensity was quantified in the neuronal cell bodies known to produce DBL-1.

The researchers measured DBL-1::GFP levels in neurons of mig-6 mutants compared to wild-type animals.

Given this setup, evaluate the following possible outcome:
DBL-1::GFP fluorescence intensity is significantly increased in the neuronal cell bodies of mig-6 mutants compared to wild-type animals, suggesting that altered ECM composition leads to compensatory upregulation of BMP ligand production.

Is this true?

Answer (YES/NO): YES